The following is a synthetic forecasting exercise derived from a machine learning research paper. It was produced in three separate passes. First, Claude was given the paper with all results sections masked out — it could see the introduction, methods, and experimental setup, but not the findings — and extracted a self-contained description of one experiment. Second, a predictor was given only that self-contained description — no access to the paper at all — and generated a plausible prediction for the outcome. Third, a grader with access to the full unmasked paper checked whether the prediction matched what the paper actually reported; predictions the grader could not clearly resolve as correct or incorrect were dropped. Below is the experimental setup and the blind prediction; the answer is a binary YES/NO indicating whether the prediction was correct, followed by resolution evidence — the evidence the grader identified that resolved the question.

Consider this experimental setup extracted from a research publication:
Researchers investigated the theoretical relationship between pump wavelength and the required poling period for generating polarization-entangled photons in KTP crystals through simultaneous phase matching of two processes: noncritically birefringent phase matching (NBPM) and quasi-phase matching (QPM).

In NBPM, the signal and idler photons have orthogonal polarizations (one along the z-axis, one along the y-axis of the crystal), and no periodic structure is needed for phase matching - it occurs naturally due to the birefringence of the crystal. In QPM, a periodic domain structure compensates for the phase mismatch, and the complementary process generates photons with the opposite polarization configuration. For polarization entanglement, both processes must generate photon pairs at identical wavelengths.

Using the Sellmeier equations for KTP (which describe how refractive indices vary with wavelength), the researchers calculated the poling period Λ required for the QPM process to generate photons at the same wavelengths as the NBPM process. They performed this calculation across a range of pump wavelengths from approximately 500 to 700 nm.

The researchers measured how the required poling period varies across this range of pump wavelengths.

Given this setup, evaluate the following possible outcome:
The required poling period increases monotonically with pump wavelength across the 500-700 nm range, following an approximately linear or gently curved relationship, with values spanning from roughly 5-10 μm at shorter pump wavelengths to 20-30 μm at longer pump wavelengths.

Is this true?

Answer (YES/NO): NO